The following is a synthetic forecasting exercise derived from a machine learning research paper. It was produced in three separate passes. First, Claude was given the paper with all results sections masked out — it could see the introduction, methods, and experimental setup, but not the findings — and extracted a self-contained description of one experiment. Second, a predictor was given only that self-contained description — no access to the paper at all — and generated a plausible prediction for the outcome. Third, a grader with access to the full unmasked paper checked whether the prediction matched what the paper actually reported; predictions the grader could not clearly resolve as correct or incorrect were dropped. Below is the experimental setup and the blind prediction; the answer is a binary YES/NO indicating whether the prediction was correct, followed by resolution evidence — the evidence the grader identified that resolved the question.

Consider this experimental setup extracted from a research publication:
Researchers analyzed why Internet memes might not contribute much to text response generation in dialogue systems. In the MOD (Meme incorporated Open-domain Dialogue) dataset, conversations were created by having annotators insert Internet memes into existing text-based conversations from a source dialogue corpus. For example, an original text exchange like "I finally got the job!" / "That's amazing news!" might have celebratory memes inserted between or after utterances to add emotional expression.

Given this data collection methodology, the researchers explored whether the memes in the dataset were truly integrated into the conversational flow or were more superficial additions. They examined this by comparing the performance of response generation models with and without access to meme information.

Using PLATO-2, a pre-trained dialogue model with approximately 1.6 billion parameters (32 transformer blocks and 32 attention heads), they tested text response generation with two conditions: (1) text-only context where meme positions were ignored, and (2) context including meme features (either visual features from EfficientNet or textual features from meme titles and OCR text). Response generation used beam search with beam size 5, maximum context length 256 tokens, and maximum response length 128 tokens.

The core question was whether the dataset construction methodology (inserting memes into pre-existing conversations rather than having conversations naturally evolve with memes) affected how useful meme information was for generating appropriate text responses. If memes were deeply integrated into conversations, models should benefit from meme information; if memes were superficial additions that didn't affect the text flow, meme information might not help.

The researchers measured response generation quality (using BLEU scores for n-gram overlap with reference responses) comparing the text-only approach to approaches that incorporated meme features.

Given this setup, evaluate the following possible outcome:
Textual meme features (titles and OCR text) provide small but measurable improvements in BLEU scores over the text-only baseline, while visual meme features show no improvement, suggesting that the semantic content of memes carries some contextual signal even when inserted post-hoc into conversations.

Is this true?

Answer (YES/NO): NO